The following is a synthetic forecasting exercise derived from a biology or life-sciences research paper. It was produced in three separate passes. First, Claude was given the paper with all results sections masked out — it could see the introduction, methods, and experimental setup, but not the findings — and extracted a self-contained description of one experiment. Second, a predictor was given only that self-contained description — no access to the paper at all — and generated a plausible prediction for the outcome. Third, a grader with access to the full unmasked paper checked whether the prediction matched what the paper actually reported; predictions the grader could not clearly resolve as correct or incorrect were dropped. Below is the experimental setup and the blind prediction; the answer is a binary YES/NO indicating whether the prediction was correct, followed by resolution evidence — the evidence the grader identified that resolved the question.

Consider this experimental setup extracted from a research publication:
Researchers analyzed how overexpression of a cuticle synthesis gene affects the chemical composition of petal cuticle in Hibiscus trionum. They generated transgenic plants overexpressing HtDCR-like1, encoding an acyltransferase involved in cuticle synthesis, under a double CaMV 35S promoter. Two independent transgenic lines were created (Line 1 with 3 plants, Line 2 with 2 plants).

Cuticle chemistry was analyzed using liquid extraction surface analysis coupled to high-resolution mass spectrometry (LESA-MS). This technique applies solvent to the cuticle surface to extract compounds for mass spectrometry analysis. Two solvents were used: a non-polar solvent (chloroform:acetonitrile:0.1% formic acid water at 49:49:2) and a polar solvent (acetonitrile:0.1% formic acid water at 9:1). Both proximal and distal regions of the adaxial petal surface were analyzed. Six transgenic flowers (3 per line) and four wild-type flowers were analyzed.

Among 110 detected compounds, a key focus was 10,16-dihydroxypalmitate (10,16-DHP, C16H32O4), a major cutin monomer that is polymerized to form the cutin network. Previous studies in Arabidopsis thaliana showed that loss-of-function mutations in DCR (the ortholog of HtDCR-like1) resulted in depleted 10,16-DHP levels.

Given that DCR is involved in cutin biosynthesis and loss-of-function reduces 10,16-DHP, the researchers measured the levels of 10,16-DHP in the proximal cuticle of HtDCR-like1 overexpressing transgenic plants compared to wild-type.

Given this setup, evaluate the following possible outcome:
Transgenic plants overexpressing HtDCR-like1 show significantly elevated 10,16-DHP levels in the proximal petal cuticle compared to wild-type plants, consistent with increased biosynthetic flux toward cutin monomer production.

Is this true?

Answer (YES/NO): NO